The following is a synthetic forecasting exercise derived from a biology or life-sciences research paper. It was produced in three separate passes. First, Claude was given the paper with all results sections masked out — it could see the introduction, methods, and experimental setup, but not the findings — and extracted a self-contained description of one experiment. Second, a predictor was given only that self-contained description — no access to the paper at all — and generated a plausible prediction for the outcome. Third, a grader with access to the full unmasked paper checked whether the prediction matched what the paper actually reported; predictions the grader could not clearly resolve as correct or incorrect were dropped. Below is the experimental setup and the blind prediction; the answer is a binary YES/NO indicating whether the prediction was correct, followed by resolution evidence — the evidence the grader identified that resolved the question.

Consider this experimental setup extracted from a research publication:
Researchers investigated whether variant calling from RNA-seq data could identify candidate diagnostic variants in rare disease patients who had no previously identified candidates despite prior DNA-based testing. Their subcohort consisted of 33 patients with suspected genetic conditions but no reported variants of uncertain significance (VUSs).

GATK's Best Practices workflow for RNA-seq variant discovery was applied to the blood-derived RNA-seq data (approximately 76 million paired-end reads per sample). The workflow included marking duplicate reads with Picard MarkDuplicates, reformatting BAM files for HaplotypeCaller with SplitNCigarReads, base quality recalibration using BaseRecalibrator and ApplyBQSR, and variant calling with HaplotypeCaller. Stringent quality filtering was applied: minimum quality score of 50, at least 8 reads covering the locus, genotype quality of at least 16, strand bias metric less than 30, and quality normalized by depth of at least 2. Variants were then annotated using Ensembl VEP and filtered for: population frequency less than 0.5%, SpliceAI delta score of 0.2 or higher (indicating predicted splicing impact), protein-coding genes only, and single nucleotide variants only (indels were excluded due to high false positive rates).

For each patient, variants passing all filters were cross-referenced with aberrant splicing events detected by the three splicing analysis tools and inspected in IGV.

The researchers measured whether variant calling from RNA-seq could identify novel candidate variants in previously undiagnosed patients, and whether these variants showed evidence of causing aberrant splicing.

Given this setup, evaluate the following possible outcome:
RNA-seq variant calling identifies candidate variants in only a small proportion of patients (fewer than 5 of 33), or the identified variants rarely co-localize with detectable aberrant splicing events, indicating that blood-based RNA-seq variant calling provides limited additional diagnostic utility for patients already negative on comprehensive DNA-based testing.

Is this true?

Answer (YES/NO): NO